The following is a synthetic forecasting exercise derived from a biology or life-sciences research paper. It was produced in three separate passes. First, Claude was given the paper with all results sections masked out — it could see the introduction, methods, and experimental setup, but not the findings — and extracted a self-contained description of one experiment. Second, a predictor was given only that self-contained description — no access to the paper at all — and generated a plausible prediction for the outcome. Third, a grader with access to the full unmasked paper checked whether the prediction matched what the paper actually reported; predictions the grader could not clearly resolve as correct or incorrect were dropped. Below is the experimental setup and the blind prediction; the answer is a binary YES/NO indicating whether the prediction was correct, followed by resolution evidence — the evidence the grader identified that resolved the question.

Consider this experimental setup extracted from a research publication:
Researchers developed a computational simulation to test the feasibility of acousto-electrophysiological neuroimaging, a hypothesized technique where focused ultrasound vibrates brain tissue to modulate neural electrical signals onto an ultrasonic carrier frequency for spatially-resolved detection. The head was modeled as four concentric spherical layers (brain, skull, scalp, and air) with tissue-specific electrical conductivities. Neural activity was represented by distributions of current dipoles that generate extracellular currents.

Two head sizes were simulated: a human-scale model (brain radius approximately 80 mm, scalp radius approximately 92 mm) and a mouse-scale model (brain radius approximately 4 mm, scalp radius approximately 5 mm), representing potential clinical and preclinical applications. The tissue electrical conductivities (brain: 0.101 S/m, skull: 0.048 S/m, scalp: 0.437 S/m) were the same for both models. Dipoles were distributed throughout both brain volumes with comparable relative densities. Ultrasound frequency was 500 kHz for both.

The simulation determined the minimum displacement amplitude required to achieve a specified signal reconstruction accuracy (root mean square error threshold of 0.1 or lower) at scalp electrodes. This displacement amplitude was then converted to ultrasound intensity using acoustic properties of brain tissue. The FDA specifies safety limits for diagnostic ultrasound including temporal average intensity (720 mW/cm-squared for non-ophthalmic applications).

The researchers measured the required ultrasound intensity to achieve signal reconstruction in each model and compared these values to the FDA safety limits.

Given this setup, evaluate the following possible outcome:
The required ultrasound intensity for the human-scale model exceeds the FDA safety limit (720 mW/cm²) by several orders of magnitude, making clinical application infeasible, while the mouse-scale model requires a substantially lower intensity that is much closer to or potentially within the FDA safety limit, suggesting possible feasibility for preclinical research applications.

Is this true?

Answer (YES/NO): NO